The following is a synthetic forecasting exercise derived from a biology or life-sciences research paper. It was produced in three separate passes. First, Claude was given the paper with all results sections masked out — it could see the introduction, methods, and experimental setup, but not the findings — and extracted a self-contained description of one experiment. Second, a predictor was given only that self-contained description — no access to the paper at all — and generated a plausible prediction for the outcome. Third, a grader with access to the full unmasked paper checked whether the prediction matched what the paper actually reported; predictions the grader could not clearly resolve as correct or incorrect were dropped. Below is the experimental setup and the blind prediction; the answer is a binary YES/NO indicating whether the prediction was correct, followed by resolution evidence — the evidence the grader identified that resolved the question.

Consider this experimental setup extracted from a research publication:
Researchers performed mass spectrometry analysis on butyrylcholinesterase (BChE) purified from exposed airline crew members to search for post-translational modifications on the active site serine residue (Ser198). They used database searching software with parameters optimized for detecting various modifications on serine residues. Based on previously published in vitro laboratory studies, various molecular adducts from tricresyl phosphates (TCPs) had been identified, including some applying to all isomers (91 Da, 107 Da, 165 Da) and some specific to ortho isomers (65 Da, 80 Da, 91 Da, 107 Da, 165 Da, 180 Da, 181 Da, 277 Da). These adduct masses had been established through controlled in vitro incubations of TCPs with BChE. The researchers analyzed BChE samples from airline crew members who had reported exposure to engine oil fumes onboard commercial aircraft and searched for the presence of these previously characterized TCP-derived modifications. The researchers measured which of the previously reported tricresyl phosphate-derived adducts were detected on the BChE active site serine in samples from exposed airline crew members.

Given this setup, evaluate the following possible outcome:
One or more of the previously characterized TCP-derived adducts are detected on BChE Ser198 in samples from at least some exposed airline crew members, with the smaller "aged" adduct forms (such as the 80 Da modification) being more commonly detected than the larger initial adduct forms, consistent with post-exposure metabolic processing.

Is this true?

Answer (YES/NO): NO